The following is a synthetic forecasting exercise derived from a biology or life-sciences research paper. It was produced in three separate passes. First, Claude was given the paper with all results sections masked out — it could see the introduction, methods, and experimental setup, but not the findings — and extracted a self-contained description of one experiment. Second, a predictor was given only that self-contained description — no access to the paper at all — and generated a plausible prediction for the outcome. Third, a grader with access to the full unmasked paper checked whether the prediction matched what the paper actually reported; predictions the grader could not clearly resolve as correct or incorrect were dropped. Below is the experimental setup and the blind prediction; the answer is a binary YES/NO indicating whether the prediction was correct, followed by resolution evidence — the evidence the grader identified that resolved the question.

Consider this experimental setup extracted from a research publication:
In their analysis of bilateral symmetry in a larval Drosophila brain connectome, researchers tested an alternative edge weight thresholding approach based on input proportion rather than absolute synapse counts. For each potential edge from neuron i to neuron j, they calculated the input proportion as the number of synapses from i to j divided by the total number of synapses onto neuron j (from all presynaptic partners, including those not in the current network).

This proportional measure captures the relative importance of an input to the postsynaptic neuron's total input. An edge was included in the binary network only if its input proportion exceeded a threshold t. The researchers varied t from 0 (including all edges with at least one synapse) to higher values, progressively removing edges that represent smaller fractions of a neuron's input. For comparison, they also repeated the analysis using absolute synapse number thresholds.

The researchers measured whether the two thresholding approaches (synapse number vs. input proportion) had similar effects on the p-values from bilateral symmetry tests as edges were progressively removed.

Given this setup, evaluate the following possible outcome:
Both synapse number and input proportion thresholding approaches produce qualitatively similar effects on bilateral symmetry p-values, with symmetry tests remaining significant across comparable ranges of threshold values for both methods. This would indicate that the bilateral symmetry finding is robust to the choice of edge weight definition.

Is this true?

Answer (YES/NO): NO